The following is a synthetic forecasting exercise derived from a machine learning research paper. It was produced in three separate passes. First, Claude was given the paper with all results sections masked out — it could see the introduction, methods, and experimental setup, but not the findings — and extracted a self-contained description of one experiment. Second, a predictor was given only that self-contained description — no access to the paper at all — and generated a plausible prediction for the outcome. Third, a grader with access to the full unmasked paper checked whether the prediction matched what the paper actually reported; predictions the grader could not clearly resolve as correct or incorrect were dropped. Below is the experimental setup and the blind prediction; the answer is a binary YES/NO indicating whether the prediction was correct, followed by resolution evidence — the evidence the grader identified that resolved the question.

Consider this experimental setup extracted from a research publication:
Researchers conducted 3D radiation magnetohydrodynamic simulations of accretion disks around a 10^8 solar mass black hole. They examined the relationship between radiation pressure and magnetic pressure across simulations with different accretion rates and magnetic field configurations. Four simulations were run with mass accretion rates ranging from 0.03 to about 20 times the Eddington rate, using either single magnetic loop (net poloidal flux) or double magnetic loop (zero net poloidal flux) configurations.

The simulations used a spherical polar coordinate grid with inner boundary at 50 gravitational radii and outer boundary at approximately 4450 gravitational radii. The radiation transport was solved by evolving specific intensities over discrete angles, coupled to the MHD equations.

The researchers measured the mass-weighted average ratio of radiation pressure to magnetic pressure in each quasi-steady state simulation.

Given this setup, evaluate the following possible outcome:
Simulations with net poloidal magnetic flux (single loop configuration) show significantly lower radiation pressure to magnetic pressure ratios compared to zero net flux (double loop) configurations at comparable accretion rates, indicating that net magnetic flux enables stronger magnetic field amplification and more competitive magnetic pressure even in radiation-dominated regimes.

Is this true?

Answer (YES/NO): NO